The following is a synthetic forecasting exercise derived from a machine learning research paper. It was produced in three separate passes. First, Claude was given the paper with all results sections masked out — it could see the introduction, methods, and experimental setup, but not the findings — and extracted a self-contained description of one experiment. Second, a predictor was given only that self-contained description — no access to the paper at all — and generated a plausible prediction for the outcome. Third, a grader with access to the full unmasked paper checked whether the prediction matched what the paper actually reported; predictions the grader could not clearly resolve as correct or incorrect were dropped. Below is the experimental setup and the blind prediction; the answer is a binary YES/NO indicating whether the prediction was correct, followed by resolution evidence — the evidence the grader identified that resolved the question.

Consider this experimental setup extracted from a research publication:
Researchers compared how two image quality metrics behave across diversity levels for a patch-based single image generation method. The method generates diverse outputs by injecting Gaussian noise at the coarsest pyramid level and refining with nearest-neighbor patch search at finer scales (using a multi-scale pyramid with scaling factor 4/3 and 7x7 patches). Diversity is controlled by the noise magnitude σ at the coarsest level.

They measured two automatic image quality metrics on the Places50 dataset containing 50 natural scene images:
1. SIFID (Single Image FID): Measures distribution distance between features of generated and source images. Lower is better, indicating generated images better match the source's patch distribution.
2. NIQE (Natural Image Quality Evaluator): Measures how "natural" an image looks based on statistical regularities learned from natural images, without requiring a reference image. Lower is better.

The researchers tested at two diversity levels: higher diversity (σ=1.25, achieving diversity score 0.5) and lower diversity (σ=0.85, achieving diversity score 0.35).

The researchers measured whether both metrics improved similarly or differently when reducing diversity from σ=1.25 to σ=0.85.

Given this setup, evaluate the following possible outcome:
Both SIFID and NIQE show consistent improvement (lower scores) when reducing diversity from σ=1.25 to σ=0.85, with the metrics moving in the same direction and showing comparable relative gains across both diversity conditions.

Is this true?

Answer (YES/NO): NO